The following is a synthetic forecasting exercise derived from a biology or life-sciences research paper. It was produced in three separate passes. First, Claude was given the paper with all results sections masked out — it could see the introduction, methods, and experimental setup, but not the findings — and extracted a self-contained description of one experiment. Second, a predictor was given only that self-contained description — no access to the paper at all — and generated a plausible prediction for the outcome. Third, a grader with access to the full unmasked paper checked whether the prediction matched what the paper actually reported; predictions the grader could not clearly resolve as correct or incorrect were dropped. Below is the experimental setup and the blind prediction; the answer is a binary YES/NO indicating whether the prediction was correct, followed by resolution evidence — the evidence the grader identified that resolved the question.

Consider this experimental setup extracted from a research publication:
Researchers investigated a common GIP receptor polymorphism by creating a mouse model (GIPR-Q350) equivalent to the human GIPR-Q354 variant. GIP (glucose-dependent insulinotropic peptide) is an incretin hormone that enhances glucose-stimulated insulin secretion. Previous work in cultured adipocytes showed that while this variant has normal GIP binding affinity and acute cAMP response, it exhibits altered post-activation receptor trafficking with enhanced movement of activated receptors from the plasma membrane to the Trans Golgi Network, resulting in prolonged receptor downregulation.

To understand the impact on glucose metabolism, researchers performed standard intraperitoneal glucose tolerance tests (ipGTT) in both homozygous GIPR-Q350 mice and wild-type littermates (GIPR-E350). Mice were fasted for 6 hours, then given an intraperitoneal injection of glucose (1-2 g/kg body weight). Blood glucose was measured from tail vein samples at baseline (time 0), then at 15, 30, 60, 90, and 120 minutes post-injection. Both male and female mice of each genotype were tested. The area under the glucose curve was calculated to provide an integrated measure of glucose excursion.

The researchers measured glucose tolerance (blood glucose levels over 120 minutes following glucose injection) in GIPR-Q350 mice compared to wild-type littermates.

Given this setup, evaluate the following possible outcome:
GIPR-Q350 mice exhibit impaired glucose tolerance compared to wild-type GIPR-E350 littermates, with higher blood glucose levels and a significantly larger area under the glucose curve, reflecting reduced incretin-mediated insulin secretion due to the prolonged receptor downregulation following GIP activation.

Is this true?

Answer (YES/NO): NO